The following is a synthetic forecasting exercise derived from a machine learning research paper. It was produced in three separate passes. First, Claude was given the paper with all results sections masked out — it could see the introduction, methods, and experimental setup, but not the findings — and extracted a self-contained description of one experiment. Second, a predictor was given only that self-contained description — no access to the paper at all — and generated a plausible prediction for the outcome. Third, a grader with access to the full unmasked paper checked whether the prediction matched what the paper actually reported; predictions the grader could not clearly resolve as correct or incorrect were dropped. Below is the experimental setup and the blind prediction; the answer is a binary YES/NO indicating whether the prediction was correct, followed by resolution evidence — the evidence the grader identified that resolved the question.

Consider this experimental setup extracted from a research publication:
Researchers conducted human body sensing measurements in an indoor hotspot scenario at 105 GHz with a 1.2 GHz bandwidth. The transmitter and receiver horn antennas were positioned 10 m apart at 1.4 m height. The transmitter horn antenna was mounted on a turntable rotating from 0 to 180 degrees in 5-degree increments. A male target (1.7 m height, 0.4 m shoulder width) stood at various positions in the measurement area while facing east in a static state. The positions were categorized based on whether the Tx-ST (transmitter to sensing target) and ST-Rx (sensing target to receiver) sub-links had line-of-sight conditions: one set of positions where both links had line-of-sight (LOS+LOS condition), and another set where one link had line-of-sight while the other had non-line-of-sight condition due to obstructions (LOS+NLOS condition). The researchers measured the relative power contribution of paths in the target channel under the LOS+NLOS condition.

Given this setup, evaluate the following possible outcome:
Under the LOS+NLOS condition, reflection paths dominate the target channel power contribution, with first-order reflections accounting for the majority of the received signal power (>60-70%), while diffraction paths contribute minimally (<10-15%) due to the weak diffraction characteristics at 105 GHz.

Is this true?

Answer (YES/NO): NO